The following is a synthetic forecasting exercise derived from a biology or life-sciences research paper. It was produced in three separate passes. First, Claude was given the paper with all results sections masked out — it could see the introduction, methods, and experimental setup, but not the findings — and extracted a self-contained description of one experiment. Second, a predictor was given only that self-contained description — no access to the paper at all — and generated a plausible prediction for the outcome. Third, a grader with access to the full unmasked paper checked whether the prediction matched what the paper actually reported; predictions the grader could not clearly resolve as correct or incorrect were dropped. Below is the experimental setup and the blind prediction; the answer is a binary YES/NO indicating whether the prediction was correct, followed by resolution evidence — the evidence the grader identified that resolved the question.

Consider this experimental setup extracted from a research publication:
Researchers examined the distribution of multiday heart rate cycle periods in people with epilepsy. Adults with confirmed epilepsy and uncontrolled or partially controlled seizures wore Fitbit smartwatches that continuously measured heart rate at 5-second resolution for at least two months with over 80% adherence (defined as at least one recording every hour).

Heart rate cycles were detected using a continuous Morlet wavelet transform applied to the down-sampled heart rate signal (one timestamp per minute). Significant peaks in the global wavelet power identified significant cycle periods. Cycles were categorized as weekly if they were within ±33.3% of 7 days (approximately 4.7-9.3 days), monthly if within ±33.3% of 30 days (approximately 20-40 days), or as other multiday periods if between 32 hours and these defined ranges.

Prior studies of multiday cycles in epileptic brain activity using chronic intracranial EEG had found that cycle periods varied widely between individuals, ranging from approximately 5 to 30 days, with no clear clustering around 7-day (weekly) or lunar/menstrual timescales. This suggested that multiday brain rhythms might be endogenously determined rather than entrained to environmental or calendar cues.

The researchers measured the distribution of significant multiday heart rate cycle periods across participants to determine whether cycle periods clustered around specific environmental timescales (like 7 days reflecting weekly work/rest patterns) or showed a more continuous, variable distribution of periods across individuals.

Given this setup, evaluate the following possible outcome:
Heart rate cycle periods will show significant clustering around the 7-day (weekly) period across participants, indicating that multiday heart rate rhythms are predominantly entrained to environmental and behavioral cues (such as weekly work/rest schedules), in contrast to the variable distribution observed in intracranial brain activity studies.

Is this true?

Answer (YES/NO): NO